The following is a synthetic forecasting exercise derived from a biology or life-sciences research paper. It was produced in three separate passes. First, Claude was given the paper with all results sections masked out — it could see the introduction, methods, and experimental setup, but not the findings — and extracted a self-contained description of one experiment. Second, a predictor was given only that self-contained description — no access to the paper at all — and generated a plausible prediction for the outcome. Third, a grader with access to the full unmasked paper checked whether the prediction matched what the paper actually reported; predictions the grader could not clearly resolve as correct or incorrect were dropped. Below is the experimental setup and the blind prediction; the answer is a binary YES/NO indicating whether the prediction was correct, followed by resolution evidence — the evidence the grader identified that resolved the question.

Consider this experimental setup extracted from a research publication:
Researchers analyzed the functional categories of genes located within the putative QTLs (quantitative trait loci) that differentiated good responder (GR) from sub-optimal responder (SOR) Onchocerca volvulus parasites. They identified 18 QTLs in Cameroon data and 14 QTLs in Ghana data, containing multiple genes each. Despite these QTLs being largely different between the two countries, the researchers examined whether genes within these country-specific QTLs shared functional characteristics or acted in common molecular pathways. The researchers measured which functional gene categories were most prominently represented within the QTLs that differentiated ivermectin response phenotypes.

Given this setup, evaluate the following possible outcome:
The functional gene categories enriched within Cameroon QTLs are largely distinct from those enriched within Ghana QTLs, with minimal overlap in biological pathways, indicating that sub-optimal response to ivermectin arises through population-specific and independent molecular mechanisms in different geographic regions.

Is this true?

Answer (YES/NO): NO